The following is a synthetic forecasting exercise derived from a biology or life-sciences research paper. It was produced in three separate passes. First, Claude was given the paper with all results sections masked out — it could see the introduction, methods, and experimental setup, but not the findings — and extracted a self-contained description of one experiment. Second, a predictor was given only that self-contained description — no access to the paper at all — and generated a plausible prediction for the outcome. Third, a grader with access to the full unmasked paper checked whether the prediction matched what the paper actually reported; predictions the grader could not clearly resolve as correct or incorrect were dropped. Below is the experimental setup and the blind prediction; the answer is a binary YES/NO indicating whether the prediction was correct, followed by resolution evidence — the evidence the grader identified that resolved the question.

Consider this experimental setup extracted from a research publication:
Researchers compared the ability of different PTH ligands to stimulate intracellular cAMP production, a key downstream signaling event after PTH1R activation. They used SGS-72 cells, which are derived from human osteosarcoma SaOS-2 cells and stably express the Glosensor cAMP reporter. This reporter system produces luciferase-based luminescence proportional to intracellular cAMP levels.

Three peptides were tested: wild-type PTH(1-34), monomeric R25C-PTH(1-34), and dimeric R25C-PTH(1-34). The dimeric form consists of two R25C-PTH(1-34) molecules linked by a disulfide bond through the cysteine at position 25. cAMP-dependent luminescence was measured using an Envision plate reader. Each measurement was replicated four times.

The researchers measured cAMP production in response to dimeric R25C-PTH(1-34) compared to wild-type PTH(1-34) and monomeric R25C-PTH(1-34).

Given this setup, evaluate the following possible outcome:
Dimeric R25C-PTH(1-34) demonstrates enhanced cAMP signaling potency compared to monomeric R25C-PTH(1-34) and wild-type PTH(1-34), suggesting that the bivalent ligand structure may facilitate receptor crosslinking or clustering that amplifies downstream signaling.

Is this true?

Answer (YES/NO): NO